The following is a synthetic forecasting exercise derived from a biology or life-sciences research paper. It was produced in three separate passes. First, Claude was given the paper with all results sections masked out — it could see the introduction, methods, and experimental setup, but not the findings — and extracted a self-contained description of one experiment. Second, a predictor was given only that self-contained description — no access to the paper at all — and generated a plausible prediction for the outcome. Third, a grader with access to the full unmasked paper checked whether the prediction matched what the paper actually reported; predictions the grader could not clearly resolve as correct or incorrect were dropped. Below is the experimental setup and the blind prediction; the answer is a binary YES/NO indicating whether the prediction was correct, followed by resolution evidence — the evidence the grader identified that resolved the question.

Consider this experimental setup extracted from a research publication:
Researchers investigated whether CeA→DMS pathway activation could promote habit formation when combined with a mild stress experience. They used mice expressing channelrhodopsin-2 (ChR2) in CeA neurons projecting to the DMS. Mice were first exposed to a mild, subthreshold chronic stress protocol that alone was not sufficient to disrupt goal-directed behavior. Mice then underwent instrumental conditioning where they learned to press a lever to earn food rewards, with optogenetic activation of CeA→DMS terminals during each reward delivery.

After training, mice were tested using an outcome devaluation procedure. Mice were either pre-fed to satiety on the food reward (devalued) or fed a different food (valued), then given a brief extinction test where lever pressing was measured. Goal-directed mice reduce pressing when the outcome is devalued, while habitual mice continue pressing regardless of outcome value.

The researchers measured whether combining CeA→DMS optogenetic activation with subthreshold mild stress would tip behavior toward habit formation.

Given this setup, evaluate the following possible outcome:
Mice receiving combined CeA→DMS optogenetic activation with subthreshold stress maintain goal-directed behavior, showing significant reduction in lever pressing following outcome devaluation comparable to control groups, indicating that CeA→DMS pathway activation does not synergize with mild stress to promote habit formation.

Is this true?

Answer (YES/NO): NO